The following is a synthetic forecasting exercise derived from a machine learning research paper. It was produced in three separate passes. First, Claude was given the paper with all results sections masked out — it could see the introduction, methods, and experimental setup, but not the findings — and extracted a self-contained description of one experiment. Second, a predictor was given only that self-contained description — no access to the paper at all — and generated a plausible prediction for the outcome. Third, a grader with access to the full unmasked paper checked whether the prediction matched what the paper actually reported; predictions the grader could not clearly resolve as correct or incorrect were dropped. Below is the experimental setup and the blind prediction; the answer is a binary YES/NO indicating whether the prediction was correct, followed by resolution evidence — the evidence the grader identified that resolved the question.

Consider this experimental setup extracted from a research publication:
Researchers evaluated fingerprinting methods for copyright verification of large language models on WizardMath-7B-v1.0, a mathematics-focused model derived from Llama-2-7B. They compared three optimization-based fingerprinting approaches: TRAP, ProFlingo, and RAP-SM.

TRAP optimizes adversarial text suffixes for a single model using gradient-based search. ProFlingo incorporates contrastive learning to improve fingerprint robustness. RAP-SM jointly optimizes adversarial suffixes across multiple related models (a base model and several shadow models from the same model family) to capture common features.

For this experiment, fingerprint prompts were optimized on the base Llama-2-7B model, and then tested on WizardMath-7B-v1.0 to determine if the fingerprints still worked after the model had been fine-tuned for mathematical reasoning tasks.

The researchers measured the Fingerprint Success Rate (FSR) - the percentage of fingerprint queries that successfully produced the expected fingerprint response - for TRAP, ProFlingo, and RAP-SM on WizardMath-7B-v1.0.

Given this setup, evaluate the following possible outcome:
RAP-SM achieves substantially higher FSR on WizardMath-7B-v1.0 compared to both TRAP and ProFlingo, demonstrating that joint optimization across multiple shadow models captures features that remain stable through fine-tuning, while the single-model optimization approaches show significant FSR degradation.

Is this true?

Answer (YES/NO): NO